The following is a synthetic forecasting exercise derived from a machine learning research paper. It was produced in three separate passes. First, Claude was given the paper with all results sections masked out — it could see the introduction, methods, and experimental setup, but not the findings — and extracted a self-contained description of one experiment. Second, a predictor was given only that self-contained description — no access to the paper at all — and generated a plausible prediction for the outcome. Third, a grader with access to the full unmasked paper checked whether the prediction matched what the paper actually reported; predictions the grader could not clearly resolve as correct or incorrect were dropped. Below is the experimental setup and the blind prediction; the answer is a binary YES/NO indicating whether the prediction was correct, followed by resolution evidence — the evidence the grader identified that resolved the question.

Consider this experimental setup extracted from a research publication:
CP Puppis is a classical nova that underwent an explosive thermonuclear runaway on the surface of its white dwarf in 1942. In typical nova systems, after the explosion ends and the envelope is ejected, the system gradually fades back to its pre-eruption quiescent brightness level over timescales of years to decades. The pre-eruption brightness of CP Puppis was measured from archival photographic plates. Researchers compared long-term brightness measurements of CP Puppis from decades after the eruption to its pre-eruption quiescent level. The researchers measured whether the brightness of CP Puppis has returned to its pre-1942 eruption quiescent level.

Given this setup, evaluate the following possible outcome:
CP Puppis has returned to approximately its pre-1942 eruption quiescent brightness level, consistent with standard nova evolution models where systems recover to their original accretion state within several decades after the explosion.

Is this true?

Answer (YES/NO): NO